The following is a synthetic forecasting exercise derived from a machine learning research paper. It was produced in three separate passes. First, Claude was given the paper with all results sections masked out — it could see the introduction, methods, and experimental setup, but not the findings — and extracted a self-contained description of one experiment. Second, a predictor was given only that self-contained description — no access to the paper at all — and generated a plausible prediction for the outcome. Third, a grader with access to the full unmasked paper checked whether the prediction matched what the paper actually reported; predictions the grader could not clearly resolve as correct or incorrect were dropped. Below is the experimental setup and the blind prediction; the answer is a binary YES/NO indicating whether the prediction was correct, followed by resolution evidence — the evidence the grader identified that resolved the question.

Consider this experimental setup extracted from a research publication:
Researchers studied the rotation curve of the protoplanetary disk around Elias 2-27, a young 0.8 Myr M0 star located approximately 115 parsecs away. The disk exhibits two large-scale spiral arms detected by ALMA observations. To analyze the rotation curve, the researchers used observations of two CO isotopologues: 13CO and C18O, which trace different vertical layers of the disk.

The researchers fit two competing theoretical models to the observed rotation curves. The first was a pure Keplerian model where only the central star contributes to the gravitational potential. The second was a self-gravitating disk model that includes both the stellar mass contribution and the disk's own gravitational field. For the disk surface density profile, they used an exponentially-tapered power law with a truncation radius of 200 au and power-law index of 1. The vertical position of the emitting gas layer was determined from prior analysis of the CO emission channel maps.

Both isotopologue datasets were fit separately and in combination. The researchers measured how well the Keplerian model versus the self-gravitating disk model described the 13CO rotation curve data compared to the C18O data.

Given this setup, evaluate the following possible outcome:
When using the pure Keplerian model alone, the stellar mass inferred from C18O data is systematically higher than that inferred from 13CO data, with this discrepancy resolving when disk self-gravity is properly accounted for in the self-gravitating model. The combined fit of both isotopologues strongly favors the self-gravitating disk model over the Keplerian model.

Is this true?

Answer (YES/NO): NO